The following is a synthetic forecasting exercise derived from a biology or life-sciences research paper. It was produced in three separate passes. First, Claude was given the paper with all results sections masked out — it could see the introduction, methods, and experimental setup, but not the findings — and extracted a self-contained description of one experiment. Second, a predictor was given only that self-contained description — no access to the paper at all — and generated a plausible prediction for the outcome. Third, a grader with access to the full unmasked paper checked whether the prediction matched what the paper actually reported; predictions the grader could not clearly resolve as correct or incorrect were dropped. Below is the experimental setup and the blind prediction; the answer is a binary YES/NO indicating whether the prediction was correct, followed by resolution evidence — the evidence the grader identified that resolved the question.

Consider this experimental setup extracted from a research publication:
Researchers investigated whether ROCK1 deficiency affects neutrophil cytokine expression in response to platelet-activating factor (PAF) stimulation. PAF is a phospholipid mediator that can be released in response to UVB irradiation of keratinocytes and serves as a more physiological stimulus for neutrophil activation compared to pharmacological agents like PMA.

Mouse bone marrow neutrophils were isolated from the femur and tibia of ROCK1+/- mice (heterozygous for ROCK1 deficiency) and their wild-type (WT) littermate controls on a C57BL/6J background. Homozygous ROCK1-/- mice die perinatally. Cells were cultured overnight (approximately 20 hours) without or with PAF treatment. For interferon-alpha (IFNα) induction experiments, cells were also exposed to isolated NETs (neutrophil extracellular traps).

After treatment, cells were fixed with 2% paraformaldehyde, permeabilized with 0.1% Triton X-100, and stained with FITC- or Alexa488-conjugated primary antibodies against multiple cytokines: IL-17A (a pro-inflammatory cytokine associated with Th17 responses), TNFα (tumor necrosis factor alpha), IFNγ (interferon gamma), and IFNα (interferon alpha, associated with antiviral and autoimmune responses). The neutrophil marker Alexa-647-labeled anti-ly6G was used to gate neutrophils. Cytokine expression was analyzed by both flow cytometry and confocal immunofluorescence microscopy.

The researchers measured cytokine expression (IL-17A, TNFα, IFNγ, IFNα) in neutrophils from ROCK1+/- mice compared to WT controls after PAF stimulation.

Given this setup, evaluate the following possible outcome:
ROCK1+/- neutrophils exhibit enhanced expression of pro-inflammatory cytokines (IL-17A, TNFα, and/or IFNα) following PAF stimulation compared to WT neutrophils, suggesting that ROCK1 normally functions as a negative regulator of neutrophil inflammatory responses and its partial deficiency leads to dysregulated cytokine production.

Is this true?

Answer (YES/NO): NO